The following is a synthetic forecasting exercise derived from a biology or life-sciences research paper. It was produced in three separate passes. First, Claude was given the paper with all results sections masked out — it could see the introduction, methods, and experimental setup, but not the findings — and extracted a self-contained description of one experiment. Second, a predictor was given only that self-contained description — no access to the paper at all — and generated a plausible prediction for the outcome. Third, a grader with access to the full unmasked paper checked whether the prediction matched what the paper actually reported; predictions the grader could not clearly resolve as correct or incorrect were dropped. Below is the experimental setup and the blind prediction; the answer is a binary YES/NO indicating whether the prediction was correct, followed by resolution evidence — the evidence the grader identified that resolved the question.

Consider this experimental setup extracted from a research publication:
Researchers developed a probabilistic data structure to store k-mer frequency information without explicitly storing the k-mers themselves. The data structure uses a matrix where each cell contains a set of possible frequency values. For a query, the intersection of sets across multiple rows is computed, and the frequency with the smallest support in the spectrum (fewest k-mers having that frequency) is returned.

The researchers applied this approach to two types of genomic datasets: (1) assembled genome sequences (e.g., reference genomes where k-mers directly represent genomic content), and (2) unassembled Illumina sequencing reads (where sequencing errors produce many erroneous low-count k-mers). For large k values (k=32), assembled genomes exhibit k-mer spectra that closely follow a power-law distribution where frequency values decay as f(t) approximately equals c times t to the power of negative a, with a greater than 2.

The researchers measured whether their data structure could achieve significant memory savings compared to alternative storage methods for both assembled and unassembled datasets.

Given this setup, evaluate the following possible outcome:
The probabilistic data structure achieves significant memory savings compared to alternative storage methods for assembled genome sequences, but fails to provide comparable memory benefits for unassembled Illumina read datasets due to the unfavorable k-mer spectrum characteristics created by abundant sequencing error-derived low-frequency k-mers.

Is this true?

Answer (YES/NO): YES